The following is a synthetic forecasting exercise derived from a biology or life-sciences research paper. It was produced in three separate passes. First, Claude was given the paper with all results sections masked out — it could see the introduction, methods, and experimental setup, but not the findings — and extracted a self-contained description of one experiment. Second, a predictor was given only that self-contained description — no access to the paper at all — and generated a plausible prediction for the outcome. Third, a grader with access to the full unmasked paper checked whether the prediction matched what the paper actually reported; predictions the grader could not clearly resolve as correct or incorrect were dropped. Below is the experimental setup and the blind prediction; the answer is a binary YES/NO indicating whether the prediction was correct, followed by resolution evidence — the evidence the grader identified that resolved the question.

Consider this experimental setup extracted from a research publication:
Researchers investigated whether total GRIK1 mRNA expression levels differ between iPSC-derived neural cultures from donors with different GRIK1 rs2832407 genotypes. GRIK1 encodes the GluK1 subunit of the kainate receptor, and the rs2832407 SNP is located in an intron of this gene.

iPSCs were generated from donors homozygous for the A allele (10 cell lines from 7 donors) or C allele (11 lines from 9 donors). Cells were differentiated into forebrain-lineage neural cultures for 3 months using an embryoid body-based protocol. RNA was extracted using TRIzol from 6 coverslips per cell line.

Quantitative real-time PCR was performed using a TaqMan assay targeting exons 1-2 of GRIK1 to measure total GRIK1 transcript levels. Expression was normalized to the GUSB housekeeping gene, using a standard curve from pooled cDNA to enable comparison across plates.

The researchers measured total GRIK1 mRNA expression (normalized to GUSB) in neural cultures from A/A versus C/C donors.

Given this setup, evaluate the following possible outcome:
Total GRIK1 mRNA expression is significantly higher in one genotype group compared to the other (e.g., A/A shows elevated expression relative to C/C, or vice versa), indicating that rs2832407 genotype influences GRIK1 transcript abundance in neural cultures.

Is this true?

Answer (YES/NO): NO